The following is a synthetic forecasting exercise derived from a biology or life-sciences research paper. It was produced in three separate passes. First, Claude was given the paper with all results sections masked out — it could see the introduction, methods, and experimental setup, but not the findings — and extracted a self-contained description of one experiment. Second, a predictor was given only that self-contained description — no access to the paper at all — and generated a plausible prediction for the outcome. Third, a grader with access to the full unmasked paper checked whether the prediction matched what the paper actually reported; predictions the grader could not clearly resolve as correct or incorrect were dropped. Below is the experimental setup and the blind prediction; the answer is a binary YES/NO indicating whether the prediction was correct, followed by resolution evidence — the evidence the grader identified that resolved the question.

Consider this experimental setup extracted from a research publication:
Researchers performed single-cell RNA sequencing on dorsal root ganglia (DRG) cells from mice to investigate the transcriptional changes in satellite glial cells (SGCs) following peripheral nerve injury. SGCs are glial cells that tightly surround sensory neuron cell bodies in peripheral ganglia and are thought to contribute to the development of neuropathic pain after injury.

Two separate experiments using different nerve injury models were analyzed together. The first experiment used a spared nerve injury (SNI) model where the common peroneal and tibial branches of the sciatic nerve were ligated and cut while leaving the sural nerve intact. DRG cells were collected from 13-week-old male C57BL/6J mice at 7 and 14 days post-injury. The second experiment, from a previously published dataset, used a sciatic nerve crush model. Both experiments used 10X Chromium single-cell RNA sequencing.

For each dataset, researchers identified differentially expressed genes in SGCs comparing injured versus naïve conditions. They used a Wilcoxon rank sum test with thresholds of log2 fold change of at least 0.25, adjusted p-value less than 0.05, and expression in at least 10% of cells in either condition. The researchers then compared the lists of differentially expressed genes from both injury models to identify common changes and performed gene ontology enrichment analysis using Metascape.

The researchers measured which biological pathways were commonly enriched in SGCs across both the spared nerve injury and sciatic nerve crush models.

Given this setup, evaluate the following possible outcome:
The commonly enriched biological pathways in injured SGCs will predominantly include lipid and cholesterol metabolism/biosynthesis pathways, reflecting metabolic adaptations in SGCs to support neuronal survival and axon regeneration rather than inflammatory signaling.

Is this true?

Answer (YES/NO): NO